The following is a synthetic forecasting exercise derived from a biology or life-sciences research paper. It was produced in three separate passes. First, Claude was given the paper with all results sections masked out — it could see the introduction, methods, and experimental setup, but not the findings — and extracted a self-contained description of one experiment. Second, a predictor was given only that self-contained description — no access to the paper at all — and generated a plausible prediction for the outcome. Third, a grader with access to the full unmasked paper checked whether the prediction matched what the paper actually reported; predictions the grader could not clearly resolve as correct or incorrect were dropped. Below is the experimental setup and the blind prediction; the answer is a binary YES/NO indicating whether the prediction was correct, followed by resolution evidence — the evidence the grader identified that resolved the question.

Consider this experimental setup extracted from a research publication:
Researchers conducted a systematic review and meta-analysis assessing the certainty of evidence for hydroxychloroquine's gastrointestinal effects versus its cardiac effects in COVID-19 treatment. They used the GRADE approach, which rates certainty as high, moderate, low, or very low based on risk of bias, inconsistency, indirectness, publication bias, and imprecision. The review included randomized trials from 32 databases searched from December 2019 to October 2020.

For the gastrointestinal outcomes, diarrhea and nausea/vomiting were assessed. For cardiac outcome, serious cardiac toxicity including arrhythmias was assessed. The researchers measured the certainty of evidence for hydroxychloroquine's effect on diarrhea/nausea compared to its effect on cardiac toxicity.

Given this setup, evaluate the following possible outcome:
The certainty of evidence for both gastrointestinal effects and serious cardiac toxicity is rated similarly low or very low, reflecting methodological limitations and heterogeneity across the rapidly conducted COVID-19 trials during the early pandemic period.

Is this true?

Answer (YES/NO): NO